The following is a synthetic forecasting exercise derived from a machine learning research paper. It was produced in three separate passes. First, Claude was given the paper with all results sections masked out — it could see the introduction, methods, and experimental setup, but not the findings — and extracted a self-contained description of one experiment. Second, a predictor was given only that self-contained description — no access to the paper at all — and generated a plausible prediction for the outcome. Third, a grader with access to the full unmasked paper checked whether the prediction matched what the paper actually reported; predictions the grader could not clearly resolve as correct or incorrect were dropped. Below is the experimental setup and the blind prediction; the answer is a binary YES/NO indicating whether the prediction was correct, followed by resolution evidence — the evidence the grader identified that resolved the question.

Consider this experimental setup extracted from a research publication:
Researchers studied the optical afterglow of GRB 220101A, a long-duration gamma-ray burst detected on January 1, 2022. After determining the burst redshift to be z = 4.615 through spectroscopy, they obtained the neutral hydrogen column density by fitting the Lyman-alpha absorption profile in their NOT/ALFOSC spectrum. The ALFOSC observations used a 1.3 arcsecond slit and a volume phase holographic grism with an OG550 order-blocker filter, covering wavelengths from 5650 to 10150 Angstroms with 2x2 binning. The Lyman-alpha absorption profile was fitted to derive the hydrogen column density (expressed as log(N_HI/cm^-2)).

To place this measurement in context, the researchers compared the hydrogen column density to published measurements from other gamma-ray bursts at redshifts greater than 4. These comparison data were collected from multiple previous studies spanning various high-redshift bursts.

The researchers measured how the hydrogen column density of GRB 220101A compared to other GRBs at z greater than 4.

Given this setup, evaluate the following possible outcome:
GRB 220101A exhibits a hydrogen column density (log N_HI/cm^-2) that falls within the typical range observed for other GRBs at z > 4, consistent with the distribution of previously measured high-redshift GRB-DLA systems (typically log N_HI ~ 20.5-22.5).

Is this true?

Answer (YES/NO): YES